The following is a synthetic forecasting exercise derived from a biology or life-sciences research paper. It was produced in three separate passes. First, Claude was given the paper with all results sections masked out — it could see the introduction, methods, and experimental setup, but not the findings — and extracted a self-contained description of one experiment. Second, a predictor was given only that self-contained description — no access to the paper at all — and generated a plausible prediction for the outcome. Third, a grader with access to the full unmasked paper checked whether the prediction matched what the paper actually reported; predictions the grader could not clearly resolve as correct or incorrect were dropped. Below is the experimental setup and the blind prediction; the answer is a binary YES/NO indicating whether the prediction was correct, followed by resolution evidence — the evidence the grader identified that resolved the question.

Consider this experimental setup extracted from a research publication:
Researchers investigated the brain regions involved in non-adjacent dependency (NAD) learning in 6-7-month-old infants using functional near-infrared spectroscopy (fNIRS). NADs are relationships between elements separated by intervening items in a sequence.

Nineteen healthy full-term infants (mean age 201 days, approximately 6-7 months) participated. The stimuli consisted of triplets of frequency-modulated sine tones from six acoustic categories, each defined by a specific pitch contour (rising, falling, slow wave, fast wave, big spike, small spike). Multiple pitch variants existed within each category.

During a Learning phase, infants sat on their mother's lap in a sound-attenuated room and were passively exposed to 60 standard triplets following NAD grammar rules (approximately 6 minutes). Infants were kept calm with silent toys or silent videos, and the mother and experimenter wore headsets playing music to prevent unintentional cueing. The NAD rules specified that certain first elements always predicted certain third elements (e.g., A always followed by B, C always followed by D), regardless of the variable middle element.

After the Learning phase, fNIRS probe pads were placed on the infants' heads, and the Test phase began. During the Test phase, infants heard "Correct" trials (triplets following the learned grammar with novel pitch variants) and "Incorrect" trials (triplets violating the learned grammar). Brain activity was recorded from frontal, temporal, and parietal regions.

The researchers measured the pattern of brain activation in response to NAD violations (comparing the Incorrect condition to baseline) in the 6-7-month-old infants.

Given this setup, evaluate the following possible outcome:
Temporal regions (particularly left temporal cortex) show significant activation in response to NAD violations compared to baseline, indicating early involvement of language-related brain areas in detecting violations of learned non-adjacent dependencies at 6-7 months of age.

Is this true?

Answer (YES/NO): YES